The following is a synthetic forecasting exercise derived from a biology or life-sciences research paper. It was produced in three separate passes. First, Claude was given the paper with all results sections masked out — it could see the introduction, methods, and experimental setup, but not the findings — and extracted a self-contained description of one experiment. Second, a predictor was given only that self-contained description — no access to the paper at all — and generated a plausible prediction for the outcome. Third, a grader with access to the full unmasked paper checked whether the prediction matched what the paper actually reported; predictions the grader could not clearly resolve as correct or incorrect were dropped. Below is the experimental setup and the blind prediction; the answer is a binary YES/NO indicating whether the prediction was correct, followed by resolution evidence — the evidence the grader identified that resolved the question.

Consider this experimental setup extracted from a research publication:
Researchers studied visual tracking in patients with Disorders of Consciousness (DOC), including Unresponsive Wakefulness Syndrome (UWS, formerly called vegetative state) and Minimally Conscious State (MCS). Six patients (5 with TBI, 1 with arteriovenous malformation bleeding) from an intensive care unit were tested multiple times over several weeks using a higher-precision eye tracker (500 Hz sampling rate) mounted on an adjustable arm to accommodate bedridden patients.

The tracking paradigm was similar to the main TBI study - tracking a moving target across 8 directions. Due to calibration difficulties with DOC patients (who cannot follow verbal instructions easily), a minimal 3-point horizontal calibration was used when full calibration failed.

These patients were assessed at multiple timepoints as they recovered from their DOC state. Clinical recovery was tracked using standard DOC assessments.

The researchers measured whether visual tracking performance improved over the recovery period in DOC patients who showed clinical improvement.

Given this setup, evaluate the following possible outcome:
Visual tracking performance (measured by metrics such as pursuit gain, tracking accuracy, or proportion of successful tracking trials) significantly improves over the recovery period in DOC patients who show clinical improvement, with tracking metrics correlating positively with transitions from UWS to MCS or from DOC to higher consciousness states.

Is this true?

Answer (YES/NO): YES